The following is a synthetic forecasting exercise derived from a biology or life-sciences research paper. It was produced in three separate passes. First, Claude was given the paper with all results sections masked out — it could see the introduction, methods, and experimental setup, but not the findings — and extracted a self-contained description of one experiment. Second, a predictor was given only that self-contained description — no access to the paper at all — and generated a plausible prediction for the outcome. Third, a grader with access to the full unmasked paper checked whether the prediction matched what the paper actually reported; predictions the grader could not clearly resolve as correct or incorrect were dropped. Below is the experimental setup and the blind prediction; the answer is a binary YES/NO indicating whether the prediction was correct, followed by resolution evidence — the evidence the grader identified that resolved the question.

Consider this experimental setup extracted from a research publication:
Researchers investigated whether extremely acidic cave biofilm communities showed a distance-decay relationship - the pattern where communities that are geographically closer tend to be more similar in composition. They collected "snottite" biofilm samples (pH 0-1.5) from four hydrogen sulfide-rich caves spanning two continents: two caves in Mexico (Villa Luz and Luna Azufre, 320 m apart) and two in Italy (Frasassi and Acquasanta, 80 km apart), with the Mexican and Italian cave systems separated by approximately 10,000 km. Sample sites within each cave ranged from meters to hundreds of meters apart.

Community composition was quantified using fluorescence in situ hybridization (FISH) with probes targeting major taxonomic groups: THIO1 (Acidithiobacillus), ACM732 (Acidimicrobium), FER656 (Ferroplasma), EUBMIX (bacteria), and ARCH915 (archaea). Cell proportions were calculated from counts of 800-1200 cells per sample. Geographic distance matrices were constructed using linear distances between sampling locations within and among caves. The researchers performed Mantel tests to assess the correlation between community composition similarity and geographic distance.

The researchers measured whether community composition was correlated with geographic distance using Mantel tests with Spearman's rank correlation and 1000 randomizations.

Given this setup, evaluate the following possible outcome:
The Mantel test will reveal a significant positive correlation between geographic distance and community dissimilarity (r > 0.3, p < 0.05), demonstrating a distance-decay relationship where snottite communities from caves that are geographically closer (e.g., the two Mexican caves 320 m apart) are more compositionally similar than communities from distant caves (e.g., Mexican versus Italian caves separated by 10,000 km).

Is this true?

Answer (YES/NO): NO